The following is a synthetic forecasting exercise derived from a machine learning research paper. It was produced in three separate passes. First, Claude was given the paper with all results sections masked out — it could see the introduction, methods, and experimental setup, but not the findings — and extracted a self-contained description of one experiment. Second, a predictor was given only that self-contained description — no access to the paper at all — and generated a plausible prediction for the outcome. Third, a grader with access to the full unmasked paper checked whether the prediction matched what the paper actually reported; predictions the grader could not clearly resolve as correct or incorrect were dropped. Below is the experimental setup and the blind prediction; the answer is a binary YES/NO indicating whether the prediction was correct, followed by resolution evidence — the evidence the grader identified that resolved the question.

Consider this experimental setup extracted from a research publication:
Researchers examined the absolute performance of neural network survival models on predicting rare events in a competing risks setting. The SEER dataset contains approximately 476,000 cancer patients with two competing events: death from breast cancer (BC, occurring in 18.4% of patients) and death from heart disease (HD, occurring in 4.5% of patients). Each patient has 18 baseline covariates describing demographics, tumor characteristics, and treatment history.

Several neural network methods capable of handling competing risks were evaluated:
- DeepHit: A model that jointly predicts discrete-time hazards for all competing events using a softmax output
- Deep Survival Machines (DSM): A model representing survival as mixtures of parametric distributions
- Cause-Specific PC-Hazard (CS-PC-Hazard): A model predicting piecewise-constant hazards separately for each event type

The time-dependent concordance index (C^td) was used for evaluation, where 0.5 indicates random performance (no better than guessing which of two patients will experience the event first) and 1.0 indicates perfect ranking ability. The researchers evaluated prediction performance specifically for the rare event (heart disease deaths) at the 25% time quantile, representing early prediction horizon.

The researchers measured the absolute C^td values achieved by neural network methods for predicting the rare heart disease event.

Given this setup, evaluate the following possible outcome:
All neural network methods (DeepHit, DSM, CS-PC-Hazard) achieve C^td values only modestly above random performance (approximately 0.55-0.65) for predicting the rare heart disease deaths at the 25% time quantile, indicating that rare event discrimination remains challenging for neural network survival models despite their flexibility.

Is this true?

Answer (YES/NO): NO